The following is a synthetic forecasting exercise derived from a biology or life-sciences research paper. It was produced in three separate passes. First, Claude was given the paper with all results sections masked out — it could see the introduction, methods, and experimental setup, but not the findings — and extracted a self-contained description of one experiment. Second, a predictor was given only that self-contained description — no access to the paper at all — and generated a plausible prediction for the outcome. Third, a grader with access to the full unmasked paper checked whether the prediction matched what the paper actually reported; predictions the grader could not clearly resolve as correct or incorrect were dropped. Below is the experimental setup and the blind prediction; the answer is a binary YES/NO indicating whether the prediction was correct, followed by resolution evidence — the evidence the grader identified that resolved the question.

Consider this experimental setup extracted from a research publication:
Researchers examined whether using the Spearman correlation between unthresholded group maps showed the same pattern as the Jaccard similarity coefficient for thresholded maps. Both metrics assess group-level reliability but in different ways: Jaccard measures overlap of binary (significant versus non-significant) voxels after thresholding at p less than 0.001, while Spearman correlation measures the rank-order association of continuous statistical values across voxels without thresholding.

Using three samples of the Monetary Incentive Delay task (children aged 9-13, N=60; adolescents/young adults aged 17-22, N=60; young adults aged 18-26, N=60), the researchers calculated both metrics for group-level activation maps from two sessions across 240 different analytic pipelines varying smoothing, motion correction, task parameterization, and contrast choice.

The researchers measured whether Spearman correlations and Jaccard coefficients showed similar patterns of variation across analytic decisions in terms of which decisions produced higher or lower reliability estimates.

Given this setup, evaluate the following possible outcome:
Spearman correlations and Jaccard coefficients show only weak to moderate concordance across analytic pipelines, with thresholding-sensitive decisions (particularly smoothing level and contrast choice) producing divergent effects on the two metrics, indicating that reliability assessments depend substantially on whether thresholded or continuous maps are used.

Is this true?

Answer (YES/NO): NO